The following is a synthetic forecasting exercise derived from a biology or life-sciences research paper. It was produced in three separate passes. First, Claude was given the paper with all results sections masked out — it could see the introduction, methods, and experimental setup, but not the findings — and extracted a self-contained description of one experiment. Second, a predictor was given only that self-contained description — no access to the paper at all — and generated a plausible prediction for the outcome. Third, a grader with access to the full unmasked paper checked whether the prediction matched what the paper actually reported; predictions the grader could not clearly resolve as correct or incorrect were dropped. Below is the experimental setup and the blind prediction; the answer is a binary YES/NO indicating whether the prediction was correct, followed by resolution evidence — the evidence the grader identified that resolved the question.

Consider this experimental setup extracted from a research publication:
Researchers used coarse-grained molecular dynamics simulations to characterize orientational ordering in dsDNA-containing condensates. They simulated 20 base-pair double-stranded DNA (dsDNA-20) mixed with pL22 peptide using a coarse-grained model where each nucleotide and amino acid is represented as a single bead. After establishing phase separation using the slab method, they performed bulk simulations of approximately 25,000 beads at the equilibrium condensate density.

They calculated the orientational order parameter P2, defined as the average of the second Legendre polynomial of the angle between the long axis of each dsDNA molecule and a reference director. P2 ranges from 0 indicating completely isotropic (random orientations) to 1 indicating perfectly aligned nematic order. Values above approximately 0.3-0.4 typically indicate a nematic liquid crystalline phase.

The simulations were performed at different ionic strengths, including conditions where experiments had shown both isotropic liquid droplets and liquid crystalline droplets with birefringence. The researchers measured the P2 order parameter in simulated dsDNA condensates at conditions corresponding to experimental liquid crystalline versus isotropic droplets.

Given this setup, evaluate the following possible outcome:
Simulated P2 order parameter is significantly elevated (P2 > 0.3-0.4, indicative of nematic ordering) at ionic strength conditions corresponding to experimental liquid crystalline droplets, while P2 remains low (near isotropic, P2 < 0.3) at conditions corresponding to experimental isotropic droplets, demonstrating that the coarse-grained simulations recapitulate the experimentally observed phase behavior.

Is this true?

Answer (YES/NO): YES